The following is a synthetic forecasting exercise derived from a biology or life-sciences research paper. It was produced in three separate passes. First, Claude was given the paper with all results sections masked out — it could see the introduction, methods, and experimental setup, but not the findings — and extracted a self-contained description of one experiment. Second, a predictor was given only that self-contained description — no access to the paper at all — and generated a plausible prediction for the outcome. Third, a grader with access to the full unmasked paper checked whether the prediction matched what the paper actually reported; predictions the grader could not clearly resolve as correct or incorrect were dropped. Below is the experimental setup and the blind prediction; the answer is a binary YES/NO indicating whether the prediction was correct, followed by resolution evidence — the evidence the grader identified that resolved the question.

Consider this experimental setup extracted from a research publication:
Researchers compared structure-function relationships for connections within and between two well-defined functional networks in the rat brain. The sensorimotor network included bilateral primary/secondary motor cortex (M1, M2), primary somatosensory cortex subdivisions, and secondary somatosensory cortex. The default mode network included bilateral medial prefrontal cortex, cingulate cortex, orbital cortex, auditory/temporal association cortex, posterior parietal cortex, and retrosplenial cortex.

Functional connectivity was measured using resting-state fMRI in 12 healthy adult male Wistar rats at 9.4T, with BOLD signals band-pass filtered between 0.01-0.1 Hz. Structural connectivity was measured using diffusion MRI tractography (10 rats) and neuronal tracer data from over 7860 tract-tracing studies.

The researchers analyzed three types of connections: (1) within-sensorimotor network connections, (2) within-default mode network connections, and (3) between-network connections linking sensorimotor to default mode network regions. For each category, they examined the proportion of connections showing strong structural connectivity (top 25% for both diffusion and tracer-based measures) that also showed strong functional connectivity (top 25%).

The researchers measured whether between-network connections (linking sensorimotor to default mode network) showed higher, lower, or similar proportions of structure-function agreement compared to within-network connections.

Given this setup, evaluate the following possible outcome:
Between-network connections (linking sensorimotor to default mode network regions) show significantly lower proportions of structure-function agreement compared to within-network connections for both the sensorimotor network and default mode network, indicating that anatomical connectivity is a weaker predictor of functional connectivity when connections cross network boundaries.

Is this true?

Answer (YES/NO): YES